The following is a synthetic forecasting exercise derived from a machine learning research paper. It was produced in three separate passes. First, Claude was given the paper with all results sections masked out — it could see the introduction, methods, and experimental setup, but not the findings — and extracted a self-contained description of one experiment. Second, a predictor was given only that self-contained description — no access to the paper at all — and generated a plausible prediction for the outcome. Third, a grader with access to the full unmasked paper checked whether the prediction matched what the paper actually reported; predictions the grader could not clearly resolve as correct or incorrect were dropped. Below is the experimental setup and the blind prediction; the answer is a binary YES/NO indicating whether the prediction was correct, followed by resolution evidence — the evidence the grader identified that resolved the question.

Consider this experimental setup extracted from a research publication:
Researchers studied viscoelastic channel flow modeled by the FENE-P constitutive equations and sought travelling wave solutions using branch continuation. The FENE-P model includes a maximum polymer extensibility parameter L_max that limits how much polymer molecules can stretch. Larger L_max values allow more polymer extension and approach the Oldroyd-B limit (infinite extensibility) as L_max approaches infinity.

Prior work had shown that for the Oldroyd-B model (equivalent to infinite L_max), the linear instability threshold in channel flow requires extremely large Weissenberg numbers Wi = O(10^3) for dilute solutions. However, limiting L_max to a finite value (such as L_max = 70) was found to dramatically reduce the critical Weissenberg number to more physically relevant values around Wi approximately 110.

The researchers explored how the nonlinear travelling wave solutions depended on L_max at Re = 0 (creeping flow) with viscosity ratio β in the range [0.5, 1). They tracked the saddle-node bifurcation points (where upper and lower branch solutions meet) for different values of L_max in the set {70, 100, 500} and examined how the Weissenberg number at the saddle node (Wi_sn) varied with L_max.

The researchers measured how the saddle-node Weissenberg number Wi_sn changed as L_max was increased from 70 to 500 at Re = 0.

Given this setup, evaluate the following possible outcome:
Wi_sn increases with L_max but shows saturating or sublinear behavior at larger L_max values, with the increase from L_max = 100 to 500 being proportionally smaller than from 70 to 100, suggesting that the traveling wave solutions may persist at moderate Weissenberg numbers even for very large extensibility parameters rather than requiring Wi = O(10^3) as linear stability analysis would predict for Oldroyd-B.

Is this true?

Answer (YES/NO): NO